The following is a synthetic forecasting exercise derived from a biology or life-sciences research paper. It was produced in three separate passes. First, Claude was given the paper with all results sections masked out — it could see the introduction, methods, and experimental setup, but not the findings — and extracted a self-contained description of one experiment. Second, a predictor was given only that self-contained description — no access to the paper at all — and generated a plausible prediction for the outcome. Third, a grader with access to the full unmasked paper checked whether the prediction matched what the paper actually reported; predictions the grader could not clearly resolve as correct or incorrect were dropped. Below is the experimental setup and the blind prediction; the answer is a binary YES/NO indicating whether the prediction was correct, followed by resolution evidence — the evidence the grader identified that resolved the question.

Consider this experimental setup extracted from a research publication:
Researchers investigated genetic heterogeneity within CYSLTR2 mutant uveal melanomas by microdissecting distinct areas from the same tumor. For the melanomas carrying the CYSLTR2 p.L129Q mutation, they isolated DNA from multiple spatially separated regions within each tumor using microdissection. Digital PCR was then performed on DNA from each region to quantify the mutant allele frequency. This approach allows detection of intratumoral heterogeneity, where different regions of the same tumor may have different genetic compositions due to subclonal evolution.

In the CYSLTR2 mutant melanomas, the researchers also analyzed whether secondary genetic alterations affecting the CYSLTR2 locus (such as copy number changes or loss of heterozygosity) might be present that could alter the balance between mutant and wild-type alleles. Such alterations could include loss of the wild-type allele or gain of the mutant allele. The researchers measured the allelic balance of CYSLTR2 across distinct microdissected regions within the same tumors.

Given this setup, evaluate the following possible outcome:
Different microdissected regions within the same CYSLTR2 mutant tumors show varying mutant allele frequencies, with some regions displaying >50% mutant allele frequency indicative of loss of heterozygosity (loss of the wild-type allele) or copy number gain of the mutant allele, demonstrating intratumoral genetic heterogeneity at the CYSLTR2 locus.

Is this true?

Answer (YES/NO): YES